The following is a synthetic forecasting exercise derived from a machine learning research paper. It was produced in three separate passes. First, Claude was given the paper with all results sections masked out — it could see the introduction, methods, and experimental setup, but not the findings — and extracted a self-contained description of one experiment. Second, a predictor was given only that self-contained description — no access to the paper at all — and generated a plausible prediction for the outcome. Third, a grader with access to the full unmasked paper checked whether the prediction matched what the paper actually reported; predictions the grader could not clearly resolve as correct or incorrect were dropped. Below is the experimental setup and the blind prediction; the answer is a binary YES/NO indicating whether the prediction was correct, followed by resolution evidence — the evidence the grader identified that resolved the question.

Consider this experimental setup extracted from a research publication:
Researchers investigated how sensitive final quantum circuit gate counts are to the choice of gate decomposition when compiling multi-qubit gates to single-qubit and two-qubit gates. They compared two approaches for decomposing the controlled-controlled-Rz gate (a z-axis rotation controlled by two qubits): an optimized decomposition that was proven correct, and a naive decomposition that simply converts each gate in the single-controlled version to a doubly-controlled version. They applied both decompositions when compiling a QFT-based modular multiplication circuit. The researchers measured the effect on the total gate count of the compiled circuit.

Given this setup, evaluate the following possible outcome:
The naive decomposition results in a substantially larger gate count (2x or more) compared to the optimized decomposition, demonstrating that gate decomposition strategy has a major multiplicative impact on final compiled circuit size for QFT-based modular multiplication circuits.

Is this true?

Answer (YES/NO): YES